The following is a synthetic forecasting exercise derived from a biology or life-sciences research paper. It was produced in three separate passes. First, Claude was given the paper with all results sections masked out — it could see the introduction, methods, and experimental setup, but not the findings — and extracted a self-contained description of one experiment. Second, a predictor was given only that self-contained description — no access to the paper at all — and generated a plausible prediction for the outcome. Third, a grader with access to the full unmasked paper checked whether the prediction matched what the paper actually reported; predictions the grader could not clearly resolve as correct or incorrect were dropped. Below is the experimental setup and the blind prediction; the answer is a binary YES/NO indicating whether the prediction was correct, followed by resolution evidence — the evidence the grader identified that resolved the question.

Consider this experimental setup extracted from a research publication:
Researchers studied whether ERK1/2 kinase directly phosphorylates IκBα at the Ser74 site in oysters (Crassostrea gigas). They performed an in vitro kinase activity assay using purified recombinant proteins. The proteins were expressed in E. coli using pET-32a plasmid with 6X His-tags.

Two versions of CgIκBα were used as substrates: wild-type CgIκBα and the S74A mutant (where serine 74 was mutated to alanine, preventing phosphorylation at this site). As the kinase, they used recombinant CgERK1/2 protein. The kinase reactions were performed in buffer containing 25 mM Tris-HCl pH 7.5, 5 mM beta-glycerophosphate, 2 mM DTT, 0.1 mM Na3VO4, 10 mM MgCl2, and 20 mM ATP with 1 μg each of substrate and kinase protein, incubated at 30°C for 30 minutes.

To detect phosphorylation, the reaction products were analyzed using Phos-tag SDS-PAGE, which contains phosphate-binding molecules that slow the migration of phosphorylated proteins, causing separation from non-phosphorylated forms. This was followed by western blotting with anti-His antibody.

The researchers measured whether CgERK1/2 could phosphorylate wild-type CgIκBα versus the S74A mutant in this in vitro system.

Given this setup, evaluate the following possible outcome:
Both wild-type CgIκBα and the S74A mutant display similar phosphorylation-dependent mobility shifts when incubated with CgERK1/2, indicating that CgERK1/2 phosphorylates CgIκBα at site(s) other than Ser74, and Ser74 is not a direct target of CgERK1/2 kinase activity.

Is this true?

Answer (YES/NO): NO